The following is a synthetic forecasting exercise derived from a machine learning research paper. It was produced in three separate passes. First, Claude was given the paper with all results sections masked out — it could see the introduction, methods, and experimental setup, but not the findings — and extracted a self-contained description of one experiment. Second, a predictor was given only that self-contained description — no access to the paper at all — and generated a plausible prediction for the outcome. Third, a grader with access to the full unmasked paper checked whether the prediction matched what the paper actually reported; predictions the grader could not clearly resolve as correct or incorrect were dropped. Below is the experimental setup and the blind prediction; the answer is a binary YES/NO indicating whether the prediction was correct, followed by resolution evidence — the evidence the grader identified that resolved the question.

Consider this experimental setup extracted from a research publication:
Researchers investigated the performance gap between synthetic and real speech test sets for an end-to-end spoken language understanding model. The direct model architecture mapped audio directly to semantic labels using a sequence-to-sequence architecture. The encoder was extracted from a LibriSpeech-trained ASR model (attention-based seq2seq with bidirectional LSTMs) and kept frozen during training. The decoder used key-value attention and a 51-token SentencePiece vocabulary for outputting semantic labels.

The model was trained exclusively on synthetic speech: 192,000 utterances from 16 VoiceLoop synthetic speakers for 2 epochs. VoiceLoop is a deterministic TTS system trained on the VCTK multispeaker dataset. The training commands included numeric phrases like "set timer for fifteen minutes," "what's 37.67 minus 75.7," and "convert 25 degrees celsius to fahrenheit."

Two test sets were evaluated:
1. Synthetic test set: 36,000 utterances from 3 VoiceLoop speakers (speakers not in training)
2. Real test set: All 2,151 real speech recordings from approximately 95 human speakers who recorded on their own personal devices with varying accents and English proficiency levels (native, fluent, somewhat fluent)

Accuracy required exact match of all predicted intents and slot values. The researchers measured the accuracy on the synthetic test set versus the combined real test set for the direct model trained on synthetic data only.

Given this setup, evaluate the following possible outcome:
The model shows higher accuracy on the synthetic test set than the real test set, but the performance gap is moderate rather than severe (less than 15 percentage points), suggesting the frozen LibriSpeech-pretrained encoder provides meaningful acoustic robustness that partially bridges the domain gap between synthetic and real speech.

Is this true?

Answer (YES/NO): NO